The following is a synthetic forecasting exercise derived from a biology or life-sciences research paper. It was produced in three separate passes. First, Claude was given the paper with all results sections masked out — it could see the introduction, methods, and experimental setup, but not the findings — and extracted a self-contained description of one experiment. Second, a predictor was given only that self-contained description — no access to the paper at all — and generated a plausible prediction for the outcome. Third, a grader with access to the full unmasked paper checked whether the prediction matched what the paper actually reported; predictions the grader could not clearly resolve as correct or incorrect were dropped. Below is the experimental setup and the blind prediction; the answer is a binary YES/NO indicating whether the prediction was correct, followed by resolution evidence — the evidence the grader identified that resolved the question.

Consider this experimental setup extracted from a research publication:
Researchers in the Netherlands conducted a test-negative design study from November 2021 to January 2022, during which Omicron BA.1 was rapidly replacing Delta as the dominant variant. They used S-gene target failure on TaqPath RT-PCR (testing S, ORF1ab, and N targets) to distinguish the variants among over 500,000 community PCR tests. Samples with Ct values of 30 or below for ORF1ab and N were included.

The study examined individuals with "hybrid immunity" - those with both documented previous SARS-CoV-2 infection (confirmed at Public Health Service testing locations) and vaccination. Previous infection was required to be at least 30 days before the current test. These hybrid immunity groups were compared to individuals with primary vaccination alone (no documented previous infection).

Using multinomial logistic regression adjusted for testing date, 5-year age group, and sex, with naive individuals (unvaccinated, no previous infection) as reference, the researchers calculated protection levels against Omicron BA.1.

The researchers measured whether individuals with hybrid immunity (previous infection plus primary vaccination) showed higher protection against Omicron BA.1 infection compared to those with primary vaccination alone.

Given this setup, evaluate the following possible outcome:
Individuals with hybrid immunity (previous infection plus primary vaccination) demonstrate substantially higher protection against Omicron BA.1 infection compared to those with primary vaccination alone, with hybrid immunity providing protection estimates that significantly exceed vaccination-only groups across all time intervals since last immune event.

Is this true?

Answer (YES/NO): YES